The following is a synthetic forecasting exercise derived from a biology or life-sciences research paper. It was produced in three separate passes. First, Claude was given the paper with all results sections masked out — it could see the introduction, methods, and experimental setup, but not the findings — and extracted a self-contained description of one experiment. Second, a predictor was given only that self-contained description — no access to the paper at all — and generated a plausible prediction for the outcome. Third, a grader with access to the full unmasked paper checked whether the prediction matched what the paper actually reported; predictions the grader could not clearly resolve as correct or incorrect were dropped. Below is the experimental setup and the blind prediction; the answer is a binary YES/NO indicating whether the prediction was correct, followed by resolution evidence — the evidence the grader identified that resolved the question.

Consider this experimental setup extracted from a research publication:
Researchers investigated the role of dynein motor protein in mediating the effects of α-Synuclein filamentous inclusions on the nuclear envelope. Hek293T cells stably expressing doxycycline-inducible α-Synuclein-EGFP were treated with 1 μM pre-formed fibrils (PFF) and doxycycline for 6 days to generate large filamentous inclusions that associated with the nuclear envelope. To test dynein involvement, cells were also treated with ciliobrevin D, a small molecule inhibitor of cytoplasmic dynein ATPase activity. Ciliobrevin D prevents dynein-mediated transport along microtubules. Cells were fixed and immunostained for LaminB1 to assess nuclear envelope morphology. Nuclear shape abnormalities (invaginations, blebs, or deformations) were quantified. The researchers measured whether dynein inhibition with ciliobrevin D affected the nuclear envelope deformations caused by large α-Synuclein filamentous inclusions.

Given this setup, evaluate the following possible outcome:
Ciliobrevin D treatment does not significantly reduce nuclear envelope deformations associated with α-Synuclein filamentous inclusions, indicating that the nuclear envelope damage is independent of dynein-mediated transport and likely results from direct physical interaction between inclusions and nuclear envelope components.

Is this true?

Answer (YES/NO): NO